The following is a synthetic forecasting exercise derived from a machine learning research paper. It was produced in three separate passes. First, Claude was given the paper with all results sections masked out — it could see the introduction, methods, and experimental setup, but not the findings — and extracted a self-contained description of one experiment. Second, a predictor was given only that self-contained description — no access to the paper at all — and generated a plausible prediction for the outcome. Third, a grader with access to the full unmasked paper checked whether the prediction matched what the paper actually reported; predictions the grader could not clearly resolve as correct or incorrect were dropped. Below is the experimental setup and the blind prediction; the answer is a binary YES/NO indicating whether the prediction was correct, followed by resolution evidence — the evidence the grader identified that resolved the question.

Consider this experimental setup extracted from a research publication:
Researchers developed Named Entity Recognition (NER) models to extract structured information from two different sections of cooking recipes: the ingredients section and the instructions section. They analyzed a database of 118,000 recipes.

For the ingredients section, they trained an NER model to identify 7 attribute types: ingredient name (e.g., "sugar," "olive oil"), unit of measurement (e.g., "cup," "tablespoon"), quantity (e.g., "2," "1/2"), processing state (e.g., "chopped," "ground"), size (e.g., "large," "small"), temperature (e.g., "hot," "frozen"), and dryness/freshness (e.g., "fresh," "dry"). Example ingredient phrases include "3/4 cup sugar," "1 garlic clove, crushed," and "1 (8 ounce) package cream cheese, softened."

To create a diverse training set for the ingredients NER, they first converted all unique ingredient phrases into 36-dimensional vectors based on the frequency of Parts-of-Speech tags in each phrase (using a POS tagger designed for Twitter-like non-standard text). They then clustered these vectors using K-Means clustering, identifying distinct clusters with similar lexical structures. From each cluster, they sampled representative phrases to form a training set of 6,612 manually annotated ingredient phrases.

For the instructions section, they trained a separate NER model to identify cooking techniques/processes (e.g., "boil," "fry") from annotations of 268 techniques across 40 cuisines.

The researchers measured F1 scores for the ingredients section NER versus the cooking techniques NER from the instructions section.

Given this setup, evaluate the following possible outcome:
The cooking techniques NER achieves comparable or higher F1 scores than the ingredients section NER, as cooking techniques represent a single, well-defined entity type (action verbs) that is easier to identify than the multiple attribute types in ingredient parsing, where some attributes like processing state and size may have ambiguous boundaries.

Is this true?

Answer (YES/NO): NO